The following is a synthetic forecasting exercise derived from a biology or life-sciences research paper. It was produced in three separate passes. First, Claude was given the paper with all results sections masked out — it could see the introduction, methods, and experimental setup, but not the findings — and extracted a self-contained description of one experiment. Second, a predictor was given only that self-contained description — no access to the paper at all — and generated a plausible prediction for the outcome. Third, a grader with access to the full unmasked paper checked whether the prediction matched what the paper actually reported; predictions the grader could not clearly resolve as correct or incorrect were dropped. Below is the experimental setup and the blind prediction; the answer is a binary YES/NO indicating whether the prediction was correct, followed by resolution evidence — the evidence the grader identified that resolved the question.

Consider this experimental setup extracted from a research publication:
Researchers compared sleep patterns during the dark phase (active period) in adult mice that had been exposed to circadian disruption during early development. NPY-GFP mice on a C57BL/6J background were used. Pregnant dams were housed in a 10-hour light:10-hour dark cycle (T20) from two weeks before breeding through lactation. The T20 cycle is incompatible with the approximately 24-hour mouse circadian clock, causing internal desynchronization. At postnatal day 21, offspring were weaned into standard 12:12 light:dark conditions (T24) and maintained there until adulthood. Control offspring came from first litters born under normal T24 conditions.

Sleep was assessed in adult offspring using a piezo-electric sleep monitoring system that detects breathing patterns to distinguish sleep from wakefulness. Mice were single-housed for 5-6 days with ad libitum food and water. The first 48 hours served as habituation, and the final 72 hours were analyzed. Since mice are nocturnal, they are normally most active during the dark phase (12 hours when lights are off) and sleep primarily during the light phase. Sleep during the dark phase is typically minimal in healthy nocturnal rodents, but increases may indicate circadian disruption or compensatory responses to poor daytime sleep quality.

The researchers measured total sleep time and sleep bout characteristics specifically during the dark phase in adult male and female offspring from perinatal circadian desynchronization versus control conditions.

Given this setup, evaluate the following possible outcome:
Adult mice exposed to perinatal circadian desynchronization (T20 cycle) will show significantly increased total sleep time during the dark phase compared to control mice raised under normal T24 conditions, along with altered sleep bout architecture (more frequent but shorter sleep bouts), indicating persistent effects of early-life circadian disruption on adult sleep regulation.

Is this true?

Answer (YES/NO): NO